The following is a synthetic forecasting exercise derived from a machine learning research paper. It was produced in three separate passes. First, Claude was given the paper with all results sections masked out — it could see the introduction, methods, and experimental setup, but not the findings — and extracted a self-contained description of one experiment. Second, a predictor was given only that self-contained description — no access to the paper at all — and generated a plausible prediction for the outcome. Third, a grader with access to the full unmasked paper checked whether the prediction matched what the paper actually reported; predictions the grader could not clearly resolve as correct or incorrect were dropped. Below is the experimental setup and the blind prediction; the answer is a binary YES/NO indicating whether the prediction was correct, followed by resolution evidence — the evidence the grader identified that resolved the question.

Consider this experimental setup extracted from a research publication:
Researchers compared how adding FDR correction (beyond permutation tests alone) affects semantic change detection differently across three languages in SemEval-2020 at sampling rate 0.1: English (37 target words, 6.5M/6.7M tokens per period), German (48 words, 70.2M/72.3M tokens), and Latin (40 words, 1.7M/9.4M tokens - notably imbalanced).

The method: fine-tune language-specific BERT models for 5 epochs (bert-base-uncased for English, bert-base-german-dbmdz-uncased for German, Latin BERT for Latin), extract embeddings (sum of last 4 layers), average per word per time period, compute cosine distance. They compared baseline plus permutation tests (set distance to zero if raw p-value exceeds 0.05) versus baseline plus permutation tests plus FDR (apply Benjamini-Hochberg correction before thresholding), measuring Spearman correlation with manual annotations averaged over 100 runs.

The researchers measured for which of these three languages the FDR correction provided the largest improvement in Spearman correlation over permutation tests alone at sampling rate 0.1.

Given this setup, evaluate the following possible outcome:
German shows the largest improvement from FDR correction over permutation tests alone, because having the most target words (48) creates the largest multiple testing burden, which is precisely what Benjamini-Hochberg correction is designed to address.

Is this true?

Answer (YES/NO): NO